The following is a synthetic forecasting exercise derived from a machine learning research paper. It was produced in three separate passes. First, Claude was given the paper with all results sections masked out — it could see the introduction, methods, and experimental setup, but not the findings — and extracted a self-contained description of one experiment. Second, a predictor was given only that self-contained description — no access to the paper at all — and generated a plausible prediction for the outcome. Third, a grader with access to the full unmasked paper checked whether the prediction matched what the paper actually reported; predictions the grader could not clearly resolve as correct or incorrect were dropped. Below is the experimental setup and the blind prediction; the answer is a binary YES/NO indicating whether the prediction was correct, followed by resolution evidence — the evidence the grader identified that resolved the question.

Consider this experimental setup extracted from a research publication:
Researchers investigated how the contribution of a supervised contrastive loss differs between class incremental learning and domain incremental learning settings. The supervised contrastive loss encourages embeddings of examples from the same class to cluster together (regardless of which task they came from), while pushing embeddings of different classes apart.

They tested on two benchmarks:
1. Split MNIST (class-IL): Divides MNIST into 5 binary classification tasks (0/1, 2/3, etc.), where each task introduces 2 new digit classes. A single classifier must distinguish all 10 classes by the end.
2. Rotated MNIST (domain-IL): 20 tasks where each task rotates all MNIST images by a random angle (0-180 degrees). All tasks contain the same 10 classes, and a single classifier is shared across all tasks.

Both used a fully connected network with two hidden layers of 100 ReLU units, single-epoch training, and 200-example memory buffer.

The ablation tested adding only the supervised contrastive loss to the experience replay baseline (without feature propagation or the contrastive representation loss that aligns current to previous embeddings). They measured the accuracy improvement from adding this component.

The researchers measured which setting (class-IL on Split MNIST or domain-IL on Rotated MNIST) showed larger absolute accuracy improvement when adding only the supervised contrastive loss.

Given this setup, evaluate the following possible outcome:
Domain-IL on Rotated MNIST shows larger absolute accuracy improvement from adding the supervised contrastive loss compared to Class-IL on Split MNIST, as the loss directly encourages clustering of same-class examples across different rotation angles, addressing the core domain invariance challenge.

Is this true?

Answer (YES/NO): YES